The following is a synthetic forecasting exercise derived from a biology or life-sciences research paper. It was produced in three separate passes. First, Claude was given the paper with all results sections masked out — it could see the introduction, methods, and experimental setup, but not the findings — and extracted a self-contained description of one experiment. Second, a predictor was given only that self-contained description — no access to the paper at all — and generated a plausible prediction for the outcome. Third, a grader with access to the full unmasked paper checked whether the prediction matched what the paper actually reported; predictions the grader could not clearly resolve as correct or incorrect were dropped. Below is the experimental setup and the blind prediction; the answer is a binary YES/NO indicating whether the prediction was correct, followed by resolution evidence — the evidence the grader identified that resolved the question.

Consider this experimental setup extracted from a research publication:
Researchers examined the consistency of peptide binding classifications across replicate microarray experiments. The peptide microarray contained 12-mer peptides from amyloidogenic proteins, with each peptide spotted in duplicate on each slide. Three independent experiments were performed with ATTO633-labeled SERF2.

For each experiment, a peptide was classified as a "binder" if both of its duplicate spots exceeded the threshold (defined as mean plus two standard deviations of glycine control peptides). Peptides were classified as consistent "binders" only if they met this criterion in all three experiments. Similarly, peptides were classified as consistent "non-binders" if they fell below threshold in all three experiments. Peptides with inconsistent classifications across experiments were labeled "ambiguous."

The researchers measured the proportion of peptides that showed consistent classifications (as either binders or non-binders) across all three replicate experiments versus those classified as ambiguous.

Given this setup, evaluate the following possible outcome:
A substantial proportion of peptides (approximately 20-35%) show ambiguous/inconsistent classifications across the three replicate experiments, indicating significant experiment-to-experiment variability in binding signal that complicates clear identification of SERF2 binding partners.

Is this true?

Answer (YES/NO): NO